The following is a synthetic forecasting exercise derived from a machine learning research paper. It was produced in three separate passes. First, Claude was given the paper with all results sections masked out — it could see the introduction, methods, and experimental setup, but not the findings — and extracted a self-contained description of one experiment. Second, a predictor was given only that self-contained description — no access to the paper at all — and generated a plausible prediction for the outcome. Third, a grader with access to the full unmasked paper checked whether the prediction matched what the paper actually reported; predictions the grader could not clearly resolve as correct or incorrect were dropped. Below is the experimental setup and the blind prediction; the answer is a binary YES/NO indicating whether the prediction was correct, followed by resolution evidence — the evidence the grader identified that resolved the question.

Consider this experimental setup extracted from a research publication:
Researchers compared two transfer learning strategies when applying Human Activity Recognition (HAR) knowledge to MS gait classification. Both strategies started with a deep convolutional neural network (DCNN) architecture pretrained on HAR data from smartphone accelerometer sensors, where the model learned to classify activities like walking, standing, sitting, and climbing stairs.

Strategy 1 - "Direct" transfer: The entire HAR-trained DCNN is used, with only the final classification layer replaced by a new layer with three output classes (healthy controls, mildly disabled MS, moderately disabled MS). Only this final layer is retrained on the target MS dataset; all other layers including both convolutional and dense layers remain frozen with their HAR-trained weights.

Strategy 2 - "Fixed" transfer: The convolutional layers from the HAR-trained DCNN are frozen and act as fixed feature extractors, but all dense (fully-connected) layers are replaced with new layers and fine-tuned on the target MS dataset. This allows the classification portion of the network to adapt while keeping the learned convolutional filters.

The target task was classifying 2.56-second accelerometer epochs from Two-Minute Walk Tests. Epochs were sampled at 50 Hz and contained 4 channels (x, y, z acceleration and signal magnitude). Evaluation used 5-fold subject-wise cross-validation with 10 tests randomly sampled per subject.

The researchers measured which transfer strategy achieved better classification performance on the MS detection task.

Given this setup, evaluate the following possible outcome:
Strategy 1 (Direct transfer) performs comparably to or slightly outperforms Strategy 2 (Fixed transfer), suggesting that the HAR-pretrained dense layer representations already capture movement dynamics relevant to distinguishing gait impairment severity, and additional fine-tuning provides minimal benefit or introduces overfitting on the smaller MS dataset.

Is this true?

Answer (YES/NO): NO